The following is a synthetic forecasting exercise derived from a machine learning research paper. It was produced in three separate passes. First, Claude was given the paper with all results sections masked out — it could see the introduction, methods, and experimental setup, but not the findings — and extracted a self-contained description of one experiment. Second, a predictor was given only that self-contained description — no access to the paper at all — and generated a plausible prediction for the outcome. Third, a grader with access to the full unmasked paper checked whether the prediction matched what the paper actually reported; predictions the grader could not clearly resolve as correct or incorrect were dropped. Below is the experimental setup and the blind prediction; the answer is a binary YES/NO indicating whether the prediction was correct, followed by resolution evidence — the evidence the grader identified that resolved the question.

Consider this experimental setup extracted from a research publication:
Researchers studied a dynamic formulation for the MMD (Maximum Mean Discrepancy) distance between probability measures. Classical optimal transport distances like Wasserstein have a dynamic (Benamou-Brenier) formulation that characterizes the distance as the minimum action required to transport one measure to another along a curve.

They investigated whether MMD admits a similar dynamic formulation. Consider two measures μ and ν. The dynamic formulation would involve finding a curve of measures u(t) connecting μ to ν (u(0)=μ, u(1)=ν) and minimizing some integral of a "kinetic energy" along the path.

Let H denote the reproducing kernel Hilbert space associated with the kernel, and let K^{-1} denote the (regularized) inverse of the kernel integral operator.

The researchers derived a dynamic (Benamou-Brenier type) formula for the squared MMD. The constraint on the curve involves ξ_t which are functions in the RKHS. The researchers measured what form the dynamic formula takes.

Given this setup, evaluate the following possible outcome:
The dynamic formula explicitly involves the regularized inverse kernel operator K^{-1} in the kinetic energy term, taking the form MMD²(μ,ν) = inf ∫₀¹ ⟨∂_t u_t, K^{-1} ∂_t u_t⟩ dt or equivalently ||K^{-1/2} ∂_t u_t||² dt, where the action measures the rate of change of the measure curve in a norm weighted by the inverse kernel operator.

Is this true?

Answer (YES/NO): NO